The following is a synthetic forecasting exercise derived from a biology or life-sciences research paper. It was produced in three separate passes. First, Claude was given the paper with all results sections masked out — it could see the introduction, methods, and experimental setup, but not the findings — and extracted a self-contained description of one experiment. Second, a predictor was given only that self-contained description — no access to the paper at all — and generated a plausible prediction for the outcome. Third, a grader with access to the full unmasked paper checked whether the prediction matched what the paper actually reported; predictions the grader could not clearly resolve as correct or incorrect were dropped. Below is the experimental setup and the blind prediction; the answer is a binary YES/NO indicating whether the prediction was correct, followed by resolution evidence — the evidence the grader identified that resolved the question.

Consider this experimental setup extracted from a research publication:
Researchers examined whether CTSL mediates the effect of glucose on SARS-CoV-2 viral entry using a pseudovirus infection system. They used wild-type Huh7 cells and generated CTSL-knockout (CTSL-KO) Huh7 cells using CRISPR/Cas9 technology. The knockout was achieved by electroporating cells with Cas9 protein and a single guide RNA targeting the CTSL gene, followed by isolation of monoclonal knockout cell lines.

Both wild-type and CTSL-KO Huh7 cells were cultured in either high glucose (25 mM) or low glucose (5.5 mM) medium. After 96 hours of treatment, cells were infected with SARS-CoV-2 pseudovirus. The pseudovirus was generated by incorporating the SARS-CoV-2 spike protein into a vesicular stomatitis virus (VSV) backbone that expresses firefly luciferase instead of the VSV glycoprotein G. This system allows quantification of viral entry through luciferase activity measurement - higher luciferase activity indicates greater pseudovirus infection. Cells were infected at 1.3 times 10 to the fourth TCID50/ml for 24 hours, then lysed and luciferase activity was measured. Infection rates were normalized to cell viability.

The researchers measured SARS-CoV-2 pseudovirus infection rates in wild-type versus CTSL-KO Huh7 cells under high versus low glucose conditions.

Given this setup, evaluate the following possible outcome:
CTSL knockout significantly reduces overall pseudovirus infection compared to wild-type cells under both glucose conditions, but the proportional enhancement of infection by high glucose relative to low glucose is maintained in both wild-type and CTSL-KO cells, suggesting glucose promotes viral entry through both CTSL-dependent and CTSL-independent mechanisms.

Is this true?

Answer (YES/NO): NO